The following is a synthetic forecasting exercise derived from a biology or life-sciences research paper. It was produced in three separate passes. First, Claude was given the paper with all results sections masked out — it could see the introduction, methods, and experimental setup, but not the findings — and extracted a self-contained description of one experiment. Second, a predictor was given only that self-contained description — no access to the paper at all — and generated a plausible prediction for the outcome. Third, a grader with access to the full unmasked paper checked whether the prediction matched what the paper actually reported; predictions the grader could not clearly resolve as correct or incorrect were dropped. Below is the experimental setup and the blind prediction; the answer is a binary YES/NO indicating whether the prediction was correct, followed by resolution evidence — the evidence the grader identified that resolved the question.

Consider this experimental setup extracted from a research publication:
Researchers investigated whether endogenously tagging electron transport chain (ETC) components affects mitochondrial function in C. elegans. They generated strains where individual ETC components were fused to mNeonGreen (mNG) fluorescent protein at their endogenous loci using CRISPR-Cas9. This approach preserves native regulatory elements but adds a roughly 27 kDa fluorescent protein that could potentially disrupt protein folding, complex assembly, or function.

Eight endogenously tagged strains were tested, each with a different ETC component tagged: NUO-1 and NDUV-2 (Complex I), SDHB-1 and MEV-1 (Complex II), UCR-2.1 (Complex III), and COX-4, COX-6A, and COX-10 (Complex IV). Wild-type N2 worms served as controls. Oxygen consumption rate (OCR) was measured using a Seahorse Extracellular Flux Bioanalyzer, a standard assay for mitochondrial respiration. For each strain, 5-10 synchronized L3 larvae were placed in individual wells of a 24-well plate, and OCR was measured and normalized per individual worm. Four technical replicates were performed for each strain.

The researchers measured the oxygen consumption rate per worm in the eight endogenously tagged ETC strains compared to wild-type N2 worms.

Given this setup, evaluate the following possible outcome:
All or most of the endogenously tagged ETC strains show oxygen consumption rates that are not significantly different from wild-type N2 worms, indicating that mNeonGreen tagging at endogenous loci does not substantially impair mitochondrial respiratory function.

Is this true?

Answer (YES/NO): YES